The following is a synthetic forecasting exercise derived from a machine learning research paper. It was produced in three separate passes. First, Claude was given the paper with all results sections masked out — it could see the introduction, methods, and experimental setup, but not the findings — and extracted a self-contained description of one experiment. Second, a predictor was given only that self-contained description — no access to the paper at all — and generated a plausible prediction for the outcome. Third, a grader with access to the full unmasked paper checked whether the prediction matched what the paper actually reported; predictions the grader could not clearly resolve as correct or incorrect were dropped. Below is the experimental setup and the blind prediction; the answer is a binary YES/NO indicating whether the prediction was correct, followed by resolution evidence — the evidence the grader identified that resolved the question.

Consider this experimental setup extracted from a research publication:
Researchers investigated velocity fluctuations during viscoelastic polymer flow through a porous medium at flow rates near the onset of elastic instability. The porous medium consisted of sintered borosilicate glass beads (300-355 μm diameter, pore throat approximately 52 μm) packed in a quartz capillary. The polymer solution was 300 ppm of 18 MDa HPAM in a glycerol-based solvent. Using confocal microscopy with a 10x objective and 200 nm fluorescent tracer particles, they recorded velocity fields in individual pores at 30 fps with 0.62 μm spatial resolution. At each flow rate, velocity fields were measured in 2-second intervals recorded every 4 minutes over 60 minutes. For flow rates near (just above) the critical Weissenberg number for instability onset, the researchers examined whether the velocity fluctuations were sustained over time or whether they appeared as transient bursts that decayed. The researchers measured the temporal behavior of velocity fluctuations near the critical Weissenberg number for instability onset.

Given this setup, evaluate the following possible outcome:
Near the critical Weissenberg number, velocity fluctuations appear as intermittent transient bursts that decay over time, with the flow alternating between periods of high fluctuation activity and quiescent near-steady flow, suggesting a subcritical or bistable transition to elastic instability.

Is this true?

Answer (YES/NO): YES